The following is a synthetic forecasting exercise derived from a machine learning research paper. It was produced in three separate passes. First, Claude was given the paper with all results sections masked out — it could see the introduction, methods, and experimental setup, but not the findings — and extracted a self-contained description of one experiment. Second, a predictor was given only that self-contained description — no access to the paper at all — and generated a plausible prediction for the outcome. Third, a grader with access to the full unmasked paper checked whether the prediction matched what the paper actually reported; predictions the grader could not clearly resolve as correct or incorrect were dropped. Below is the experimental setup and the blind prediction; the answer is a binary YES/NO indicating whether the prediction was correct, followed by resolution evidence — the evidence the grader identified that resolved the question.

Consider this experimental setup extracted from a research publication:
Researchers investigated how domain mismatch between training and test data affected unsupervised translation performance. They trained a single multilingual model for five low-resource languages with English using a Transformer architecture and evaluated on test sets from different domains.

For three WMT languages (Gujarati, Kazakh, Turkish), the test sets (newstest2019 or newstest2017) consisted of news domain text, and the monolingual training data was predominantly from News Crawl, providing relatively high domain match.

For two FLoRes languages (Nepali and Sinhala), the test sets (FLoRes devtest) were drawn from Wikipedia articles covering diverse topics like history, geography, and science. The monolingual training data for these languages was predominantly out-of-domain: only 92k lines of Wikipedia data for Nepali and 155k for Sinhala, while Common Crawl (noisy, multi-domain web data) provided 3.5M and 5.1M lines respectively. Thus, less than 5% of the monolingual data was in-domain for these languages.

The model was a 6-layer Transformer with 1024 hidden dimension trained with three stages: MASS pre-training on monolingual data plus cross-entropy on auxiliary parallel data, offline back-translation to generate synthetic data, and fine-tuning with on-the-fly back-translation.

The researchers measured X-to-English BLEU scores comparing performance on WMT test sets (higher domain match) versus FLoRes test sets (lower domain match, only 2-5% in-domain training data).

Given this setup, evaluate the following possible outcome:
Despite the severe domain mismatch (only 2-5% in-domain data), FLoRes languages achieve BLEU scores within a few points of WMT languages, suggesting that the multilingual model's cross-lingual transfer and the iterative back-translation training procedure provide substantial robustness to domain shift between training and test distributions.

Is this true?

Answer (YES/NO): YES